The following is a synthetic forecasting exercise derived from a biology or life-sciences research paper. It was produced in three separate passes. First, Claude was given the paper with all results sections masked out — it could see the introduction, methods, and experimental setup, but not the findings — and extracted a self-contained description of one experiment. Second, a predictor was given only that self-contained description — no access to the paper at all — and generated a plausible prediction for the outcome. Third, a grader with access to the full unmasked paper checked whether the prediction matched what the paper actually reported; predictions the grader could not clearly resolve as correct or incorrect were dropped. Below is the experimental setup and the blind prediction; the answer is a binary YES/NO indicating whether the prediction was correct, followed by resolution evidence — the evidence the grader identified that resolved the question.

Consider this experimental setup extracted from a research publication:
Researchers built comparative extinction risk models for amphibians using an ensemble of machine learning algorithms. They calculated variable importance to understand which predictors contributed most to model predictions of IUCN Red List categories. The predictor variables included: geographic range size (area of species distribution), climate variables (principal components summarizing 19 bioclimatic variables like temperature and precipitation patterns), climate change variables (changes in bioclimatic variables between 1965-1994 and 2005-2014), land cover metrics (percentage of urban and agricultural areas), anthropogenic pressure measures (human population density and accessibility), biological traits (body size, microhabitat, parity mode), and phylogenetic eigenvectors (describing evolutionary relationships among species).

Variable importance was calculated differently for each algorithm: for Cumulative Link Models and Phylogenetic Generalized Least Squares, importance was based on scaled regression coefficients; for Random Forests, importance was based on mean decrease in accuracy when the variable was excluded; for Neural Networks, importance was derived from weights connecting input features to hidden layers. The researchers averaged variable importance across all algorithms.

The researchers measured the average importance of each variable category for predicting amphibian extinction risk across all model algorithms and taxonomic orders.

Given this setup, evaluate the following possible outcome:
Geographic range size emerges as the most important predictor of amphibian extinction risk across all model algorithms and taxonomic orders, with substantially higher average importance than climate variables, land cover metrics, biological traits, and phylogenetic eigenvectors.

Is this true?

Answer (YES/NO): YES